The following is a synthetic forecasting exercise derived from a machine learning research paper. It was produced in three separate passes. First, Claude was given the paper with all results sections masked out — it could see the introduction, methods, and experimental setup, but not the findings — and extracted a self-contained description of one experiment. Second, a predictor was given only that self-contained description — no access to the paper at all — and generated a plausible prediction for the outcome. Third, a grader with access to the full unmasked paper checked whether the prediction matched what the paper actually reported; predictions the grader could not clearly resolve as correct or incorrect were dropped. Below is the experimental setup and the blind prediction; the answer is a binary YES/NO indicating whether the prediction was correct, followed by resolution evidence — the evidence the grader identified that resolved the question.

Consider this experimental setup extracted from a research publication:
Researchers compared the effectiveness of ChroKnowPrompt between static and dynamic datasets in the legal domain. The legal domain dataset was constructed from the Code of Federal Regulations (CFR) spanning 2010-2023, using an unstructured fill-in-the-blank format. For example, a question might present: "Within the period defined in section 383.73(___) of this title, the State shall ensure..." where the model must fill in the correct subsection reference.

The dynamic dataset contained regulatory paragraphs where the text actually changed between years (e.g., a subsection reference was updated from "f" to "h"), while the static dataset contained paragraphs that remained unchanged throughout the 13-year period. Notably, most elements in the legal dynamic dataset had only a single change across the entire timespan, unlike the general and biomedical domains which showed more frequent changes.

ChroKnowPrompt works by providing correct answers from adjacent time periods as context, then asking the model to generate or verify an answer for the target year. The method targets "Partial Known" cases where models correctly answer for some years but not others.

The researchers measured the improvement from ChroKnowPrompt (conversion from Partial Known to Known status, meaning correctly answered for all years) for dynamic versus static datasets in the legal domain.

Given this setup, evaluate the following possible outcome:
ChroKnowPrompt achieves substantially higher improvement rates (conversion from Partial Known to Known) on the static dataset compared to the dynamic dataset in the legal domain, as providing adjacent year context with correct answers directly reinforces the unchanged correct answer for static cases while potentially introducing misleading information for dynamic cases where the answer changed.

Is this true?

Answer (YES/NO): YES